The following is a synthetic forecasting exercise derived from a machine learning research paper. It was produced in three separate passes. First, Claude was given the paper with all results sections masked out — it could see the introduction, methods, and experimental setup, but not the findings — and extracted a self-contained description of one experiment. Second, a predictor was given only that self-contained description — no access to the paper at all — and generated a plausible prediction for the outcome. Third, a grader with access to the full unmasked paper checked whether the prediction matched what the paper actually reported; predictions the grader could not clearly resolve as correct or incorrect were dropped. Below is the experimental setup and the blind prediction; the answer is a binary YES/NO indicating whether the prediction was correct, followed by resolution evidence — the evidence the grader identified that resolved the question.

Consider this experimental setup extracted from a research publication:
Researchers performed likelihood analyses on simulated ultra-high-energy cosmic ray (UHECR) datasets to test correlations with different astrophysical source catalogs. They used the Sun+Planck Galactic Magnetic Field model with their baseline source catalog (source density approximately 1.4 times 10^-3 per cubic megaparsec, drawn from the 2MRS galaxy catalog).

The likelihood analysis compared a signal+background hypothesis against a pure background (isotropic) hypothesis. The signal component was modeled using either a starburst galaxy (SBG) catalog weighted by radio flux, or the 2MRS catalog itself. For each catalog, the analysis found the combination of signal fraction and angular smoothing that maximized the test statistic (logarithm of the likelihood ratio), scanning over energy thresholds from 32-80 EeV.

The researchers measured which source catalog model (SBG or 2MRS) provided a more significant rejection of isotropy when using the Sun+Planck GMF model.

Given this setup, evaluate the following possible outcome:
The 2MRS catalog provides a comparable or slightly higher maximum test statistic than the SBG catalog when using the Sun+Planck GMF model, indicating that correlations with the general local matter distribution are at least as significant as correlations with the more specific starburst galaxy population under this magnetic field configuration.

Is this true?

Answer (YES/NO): NO